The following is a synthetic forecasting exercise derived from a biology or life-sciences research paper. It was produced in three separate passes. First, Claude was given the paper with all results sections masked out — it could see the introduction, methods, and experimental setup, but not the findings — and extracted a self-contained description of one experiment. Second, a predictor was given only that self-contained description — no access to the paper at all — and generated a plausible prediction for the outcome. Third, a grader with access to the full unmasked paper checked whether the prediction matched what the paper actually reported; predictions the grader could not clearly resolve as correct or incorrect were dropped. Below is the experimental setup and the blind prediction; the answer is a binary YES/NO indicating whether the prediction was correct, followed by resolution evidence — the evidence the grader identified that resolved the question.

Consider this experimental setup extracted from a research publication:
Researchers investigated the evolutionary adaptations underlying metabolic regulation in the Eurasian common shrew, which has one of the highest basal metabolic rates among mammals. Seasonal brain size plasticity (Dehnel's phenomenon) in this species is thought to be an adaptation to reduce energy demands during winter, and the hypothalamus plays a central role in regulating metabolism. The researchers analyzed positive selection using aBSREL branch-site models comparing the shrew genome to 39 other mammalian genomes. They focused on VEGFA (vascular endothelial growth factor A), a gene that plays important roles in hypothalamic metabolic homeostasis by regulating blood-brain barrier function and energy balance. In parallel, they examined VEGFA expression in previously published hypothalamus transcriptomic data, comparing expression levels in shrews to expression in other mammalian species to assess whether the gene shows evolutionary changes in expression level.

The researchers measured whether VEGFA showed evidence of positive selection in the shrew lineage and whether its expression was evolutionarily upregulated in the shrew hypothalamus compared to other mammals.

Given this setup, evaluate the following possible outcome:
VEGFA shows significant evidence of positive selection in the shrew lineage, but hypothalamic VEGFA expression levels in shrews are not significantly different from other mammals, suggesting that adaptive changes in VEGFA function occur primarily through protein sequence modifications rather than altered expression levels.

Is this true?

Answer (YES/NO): NO